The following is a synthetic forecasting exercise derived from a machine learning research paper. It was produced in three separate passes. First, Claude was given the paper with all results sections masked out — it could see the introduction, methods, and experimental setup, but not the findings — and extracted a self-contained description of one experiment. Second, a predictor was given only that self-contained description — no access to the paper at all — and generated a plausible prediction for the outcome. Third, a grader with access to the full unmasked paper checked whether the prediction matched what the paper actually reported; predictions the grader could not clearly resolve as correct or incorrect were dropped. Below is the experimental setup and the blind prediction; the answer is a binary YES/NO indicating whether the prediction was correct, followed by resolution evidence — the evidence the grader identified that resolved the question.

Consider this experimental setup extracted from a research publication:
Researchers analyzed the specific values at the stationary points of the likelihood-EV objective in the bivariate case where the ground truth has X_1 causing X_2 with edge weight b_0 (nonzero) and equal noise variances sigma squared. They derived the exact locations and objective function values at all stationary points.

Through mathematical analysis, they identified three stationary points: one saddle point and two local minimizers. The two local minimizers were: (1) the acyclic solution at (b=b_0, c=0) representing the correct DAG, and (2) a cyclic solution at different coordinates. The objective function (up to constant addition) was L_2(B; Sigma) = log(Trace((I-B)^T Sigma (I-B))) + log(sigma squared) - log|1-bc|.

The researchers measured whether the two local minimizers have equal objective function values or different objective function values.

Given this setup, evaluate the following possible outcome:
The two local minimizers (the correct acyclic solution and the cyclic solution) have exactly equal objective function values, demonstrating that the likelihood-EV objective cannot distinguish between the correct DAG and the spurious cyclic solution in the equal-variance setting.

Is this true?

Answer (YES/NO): YES